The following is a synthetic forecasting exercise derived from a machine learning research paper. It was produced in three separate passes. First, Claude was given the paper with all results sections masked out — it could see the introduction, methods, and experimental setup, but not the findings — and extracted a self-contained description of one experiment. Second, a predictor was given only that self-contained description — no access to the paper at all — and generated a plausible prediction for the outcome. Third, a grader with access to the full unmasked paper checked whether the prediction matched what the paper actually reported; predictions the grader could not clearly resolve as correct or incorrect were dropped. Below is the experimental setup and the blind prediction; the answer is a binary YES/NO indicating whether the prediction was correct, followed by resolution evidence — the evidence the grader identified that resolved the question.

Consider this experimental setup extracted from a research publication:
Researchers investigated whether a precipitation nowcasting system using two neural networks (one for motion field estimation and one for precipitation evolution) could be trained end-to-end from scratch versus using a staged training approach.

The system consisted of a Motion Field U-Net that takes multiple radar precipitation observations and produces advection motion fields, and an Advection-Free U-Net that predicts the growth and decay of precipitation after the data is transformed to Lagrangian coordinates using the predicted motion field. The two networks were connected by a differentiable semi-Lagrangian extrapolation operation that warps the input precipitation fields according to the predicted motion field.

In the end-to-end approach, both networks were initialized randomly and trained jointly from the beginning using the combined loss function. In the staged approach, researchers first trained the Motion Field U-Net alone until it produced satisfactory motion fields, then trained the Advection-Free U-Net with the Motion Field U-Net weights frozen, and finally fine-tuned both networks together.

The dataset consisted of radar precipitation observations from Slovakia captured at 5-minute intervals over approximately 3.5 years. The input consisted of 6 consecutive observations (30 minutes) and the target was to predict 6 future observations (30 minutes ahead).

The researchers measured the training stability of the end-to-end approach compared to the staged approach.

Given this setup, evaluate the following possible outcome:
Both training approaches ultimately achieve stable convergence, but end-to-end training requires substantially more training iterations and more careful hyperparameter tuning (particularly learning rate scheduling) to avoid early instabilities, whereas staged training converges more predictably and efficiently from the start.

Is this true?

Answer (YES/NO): NO